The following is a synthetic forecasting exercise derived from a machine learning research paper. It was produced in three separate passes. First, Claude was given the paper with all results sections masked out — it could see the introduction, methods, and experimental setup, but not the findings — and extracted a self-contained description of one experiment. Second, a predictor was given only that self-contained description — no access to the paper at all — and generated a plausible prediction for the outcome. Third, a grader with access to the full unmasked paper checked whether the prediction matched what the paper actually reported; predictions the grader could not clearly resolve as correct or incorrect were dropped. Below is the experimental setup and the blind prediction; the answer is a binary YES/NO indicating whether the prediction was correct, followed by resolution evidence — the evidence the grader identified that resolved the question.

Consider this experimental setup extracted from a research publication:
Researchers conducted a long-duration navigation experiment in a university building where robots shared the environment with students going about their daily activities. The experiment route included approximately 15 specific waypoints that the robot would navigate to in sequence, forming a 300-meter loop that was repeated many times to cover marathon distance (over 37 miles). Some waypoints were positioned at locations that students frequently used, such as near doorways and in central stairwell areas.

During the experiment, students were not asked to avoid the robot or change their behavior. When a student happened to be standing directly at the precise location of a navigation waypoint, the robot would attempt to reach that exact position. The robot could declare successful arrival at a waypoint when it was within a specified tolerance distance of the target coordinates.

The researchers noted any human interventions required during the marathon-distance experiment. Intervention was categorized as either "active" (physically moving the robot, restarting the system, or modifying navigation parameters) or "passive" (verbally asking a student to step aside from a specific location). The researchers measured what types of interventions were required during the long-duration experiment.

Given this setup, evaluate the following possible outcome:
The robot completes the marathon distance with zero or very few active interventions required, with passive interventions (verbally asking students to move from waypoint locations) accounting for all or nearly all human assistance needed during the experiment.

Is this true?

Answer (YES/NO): YES